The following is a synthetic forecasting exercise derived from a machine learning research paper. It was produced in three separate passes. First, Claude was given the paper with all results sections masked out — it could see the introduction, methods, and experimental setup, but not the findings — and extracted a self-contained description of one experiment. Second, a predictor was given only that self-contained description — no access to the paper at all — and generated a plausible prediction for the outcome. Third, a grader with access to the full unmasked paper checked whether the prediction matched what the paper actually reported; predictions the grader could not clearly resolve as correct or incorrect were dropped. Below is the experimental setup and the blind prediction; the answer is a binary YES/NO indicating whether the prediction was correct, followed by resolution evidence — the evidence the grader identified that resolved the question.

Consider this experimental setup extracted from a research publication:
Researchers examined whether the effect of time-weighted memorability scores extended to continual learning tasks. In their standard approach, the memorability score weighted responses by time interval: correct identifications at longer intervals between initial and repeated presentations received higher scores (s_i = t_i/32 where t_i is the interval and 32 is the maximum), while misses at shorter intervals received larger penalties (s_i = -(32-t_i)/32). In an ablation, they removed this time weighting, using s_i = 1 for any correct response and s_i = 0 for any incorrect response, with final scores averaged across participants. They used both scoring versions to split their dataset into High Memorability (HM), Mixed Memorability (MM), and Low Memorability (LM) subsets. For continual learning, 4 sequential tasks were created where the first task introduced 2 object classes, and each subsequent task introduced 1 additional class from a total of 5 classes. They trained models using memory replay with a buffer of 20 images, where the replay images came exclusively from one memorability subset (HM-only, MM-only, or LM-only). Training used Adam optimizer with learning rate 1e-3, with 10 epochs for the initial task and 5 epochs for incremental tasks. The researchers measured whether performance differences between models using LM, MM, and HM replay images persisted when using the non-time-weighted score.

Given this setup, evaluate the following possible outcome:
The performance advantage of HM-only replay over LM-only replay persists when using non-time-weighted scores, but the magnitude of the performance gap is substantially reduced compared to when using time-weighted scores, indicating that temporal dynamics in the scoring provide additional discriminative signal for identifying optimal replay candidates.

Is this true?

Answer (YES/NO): NO